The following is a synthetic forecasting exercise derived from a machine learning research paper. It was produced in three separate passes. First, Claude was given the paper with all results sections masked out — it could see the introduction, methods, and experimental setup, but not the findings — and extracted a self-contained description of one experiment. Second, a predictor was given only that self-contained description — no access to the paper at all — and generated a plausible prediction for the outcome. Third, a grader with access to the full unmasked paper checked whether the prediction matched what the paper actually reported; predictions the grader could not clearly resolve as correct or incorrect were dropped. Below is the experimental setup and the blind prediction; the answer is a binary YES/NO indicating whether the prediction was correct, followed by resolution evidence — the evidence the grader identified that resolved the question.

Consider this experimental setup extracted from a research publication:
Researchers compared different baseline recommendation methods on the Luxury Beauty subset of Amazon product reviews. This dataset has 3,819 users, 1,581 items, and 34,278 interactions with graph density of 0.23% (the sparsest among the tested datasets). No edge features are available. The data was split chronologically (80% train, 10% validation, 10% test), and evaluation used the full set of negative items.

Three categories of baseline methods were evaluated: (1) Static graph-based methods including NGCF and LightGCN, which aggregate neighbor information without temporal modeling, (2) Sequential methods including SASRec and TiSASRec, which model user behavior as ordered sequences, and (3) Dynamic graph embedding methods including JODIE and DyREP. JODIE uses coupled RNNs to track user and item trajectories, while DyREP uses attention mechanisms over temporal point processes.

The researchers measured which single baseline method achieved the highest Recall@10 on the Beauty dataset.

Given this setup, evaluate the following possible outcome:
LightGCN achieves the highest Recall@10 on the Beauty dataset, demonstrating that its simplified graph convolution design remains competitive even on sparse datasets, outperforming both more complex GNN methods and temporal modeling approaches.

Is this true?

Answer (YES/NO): NO